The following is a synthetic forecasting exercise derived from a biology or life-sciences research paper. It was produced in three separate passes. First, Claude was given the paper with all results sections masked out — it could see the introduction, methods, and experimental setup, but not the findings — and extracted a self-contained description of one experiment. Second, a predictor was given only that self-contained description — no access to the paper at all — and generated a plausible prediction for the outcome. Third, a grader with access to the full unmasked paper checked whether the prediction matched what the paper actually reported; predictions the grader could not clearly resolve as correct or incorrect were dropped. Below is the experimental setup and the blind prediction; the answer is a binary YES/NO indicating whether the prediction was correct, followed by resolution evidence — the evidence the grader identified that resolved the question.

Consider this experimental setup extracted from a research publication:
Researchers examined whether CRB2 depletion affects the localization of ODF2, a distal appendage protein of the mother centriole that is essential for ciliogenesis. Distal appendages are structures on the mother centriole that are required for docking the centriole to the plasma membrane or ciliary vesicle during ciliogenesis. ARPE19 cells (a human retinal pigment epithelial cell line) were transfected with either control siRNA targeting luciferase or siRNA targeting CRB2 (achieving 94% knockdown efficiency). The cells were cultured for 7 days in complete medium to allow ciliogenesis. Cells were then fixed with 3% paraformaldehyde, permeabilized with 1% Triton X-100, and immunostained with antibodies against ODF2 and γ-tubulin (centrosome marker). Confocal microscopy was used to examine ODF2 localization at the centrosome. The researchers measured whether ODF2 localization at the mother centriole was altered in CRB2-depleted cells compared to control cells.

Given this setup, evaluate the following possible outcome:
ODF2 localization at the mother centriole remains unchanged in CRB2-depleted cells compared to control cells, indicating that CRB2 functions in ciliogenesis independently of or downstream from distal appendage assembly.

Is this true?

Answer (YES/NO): YES